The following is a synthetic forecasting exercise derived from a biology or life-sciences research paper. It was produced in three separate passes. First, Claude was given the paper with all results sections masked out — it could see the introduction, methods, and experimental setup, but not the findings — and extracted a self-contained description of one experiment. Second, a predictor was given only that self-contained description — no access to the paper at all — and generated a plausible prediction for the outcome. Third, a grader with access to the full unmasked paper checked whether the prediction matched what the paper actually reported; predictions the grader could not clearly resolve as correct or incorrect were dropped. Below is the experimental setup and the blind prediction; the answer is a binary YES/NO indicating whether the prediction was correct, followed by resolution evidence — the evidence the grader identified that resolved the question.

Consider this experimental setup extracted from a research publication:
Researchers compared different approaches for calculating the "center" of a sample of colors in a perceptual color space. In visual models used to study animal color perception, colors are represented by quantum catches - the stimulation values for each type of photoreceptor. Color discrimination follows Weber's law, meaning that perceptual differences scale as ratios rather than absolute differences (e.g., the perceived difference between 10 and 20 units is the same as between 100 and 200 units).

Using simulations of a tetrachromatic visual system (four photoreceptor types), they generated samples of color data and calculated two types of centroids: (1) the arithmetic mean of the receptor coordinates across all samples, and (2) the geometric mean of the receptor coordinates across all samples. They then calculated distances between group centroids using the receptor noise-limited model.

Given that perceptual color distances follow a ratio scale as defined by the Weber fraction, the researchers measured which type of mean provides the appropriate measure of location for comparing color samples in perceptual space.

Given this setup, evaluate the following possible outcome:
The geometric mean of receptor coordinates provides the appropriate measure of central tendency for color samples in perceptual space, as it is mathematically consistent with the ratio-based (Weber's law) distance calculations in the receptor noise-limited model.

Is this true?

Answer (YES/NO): YES